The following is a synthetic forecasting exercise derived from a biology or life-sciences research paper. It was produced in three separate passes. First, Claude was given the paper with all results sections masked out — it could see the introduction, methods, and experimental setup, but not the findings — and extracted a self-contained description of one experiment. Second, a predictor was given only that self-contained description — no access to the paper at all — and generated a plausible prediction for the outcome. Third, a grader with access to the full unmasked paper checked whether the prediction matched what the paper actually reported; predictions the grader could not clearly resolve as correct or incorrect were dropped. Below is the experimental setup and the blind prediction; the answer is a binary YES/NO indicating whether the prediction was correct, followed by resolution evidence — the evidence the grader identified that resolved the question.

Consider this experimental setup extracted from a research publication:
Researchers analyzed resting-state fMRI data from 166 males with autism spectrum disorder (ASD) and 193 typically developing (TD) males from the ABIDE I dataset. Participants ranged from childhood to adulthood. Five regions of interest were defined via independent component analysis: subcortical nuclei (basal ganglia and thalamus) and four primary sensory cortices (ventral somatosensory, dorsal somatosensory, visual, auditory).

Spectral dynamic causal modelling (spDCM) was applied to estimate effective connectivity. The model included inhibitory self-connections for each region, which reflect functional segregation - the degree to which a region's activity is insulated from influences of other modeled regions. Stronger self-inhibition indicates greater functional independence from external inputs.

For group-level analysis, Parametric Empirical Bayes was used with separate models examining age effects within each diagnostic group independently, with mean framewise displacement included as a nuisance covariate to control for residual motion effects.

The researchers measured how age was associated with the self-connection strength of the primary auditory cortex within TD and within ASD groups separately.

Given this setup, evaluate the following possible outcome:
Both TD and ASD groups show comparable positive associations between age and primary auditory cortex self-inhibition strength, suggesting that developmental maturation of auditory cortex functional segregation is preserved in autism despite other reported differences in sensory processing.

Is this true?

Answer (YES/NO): NO